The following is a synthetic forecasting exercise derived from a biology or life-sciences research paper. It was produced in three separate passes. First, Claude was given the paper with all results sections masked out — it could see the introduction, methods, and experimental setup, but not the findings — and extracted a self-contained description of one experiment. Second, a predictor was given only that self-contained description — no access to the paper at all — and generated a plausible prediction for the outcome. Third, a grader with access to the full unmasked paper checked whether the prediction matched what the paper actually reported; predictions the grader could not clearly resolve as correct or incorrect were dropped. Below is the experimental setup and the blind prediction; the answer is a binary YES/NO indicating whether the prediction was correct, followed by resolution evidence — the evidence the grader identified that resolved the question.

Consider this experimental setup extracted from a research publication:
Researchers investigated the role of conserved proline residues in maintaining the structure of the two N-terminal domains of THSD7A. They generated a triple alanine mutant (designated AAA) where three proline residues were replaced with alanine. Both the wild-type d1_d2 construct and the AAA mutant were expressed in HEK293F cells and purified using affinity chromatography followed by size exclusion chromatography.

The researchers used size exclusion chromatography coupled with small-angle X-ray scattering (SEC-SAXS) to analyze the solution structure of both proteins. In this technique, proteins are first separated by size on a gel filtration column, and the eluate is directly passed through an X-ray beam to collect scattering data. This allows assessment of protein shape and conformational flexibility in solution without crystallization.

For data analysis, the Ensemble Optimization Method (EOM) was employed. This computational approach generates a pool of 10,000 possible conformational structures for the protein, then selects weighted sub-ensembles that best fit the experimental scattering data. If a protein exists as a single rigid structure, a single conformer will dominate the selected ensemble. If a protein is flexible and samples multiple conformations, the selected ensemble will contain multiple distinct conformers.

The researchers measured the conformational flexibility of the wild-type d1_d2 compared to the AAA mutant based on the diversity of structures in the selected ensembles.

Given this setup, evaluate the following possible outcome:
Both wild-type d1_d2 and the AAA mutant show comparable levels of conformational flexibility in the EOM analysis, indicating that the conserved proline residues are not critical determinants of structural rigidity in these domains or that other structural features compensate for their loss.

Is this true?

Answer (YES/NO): NO